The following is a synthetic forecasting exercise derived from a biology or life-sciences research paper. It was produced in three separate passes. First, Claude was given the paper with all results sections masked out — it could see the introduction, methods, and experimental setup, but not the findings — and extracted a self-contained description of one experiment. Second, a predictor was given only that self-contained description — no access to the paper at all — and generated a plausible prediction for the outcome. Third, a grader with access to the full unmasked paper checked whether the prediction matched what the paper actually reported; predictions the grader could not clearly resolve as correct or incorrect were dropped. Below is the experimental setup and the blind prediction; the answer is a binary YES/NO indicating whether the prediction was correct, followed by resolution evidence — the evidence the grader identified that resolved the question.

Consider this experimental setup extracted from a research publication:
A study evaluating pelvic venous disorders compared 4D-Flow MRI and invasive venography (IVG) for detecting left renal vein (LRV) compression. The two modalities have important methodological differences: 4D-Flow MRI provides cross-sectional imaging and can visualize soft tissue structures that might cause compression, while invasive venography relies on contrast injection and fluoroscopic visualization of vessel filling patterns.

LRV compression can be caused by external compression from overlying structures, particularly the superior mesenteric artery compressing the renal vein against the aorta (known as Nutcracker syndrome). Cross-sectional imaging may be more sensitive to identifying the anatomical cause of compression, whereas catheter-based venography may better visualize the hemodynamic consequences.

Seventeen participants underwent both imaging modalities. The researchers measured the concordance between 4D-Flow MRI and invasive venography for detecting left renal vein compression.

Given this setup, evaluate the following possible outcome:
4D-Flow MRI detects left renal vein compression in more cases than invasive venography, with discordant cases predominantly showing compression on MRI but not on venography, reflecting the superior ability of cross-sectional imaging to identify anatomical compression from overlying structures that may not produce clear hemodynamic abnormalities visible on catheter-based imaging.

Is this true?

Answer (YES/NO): YES